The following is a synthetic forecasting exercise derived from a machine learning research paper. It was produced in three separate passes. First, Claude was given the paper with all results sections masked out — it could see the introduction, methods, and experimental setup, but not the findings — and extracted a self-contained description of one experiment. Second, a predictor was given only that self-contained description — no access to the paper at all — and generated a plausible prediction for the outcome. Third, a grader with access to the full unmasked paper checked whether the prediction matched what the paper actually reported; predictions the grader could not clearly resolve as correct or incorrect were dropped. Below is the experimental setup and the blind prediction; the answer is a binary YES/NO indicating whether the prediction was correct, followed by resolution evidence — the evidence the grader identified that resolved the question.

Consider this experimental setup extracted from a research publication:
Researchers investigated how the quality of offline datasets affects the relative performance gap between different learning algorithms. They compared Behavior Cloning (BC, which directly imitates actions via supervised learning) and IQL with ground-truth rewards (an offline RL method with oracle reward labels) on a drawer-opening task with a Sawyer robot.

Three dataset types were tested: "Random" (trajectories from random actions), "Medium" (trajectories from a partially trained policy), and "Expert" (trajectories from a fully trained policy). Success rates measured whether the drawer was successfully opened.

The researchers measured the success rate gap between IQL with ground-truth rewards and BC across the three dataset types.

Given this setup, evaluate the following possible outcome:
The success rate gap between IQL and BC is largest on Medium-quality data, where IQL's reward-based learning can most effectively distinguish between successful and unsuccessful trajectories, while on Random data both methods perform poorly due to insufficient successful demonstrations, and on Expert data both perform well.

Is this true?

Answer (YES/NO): NO